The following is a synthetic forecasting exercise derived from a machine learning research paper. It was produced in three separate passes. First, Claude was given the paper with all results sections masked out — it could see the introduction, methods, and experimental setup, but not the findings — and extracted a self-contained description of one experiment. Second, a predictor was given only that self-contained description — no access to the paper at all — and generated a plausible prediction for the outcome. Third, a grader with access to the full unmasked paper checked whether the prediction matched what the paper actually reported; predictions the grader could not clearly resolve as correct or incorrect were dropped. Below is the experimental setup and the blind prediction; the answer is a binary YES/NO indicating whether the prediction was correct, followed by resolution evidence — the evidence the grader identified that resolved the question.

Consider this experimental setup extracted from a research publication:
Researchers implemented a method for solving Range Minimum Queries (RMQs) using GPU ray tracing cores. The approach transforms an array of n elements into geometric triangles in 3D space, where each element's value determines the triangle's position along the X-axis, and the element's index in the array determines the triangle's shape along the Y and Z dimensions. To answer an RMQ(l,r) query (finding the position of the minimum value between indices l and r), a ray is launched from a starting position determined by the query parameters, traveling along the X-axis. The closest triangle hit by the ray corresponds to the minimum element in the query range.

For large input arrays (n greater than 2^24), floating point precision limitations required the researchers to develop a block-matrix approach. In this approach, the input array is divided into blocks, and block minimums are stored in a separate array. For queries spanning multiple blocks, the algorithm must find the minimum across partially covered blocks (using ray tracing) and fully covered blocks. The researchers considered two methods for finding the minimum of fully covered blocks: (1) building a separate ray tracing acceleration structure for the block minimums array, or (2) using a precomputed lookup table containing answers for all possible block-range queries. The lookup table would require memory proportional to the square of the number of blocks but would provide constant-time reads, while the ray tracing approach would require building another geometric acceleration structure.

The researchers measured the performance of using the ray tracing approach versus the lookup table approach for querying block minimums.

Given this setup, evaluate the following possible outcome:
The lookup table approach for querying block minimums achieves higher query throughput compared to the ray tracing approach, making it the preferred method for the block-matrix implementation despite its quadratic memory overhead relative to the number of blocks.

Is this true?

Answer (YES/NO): NO